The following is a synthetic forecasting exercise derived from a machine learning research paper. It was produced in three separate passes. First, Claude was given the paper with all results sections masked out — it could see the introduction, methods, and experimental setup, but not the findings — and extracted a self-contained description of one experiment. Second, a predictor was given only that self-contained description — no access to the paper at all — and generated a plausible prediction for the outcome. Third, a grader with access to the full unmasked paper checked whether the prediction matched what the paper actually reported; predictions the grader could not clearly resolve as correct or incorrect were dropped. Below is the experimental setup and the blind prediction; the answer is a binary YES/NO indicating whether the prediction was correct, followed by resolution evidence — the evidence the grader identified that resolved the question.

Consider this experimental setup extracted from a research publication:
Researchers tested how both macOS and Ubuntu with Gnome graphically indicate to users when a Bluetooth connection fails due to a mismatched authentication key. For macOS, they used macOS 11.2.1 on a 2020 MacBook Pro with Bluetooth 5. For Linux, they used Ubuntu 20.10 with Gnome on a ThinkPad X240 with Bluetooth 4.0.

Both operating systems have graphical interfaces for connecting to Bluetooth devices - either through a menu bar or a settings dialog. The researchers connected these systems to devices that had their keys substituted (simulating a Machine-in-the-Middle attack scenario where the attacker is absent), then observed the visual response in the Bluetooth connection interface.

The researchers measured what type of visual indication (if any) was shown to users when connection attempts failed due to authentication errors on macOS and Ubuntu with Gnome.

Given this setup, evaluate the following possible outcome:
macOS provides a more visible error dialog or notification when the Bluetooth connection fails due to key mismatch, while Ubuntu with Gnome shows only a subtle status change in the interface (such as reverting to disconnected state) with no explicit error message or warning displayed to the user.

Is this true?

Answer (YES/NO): NO